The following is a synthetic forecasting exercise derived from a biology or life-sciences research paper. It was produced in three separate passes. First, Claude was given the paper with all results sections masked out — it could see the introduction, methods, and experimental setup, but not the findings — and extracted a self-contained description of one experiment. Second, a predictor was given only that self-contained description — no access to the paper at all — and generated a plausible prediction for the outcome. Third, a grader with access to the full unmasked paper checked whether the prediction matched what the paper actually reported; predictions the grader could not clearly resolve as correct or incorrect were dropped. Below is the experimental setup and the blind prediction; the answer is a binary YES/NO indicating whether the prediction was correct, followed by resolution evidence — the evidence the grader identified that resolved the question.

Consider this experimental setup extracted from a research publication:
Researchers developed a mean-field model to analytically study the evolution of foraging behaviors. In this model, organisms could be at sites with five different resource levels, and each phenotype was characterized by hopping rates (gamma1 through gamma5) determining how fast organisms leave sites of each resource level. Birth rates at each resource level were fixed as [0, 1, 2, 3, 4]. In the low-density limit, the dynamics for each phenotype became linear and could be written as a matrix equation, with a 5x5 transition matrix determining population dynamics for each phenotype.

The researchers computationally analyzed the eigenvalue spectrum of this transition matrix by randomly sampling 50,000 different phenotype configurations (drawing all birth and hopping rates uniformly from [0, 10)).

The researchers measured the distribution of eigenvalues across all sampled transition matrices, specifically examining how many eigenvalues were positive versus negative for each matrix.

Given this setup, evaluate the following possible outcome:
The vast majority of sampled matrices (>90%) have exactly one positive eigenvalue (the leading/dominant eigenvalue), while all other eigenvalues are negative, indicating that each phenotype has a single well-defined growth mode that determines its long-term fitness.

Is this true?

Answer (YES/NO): YES